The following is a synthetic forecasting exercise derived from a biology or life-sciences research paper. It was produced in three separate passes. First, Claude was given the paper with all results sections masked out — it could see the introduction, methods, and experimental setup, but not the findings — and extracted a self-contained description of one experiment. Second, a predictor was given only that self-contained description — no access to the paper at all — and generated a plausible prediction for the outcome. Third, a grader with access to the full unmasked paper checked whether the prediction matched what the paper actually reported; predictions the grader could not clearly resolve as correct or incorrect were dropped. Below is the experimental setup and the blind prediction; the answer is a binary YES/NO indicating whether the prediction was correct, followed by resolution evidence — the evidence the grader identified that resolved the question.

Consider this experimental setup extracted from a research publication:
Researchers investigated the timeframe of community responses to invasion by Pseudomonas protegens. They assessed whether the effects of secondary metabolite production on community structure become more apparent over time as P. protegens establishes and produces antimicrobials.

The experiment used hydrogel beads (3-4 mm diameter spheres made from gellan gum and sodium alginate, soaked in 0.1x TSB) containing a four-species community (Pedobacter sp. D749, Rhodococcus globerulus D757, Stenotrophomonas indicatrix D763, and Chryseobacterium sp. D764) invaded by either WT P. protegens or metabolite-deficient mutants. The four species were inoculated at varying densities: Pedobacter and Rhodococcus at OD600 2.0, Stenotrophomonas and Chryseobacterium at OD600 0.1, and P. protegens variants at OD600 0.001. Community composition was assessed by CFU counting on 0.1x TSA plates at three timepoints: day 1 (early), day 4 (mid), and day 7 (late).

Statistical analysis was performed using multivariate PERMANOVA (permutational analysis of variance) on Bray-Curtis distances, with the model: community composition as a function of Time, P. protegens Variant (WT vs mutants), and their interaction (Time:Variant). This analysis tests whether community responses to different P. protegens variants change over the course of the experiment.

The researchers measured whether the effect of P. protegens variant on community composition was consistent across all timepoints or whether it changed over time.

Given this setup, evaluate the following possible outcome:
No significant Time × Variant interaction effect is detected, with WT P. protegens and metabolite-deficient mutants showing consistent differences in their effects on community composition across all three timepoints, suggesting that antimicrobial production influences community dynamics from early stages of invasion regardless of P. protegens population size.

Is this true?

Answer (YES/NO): NO